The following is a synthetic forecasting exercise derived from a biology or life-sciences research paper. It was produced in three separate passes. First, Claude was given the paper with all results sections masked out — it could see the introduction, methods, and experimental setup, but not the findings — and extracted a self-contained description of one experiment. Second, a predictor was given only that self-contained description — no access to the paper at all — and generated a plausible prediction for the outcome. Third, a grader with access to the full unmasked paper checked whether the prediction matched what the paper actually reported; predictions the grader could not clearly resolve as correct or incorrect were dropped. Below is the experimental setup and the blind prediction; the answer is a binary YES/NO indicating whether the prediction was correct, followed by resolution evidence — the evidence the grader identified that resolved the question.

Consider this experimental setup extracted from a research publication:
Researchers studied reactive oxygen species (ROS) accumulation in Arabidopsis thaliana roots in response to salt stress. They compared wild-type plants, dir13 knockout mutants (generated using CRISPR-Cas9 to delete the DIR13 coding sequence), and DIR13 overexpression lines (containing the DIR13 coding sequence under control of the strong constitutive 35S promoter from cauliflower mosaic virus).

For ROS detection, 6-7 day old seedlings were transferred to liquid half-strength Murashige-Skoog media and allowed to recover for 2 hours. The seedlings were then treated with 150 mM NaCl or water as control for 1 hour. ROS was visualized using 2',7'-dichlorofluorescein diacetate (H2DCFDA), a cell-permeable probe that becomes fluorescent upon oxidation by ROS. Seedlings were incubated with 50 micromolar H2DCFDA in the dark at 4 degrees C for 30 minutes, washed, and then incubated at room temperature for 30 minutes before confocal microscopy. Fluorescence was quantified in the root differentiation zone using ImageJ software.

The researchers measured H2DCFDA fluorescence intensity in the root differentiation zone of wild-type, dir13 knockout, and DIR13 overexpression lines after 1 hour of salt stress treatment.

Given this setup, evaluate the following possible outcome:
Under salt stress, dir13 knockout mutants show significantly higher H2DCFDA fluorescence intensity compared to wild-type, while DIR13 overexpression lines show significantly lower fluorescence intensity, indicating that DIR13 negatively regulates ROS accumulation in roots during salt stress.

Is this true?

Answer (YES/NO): NO